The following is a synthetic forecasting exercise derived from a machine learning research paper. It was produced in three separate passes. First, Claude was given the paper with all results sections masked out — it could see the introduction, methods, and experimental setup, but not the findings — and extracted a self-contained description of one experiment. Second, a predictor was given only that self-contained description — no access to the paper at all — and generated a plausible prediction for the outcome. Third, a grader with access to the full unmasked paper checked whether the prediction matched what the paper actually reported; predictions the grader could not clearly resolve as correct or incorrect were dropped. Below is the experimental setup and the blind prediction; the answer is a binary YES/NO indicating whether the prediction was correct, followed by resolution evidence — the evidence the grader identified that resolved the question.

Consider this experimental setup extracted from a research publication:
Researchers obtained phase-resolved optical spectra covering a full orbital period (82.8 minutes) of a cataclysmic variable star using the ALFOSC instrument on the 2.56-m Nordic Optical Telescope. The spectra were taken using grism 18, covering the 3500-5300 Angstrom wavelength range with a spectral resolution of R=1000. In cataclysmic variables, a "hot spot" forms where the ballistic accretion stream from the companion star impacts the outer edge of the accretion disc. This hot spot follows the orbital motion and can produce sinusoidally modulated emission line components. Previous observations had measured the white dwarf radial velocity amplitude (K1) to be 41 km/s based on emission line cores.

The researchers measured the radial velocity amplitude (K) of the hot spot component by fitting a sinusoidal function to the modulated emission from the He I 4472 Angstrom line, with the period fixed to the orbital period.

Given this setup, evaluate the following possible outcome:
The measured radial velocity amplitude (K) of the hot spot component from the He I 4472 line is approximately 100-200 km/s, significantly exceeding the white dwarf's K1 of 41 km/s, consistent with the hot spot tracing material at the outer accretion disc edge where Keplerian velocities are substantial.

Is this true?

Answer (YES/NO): NO